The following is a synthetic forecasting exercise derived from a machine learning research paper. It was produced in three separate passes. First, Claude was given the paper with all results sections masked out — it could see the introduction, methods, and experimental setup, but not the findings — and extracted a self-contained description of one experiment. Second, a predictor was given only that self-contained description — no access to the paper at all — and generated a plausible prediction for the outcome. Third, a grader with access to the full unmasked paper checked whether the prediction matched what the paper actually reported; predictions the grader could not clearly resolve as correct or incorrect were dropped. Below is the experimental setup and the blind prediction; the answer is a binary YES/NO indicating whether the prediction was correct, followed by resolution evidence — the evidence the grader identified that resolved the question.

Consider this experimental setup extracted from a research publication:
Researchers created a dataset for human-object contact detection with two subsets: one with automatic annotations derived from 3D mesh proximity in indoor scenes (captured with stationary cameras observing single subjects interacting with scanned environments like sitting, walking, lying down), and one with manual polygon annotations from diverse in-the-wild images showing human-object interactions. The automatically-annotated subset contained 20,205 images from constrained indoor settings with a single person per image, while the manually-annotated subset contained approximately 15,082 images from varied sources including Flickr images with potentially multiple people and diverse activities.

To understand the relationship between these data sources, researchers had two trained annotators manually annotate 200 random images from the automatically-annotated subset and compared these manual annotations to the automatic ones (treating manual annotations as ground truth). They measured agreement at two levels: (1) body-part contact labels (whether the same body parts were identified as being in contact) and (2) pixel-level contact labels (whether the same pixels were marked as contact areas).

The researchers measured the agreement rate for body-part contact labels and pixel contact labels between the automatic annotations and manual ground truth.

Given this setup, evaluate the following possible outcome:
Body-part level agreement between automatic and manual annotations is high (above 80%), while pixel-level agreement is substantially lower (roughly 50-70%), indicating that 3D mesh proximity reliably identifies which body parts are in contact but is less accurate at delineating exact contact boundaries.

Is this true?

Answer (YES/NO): YES